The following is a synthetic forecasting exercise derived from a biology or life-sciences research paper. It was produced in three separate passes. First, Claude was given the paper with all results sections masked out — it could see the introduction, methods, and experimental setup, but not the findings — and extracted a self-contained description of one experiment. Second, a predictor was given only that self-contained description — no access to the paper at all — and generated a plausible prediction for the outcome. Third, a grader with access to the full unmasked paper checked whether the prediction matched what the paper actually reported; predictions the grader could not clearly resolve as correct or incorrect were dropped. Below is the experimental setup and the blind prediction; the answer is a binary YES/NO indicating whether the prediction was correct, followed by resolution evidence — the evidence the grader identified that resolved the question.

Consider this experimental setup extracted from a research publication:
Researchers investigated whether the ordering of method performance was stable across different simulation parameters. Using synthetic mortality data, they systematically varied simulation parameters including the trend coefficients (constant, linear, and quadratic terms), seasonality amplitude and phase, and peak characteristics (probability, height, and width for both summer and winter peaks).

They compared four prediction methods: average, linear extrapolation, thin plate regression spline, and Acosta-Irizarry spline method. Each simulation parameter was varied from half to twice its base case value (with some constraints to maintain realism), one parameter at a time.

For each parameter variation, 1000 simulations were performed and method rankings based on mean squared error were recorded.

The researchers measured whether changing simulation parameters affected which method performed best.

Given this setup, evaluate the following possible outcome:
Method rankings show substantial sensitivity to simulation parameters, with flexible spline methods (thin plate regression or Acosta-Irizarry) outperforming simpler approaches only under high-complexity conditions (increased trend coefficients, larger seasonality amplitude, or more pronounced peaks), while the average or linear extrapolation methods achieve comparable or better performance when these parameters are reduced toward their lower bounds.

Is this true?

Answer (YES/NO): NO